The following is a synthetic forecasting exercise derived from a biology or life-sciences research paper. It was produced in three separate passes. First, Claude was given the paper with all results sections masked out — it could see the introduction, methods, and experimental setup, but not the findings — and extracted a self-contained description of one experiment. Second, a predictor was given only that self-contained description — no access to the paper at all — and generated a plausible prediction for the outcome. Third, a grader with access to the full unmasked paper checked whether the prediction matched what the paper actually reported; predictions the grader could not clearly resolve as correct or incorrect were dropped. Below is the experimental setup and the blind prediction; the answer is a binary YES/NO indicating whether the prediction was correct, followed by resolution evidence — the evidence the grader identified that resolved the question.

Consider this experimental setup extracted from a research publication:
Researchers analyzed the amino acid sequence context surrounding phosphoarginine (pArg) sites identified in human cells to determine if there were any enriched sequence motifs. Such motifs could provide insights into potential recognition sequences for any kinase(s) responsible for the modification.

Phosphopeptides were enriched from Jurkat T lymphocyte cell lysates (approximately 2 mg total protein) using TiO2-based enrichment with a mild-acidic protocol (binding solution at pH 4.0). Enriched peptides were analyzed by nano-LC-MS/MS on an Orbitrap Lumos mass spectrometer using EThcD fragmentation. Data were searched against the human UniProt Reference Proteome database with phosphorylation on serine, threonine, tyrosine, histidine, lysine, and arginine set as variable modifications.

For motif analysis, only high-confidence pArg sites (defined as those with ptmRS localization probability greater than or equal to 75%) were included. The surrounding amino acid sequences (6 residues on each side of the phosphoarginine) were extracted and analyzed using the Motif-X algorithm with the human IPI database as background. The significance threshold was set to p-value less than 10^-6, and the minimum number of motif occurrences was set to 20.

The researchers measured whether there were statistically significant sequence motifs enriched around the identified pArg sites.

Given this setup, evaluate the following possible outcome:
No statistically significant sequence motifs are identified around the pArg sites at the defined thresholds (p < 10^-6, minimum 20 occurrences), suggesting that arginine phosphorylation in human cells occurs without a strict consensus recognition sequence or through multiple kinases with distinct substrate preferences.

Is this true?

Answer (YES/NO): NO